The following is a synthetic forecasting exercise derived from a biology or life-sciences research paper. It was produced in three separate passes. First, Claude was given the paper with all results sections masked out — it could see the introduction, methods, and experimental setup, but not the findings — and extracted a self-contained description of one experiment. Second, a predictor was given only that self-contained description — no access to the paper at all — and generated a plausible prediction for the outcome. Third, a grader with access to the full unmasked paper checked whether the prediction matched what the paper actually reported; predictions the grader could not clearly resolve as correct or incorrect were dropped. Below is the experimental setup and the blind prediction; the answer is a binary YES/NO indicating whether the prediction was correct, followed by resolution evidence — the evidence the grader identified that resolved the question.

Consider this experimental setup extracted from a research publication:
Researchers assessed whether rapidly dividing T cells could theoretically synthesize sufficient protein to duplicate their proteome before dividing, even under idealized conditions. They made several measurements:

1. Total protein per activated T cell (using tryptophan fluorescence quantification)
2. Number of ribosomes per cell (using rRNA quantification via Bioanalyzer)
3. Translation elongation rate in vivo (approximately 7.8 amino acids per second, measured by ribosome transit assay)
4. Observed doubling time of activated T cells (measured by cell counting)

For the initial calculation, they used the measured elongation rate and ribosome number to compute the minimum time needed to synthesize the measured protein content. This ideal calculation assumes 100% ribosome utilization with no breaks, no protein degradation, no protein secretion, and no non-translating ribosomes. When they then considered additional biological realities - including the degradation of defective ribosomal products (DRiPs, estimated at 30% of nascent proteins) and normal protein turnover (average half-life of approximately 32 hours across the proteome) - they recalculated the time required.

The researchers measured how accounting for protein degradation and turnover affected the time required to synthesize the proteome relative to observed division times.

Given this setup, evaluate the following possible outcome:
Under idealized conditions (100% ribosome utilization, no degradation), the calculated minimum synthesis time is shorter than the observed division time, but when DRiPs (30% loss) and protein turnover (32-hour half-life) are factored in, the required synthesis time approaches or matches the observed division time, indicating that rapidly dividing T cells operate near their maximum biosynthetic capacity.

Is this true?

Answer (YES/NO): NO